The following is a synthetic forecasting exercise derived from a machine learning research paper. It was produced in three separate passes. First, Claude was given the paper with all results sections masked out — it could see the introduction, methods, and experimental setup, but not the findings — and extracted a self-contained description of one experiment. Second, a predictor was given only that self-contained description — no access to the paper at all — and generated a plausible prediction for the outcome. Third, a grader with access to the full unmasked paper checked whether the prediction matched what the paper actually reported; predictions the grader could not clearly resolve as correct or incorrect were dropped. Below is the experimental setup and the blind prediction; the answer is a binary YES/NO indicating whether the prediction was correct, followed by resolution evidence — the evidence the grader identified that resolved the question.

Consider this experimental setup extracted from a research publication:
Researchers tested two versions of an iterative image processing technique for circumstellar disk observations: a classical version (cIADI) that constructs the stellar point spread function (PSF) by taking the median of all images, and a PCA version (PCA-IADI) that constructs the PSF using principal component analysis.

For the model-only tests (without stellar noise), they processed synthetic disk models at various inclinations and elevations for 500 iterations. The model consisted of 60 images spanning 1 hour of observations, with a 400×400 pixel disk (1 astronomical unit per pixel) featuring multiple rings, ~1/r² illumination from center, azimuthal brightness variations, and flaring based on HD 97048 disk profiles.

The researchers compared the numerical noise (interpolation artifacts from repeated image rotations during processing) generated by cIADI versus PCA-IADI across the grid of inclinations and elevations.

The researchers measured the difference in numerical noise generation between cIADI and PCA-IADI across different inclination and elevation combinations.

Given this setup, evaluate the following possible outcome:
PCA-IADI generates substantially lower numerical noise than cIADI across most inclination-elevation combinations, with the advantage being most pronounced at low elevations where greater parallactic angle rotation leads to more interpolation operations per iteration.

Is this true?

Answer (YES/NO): NO